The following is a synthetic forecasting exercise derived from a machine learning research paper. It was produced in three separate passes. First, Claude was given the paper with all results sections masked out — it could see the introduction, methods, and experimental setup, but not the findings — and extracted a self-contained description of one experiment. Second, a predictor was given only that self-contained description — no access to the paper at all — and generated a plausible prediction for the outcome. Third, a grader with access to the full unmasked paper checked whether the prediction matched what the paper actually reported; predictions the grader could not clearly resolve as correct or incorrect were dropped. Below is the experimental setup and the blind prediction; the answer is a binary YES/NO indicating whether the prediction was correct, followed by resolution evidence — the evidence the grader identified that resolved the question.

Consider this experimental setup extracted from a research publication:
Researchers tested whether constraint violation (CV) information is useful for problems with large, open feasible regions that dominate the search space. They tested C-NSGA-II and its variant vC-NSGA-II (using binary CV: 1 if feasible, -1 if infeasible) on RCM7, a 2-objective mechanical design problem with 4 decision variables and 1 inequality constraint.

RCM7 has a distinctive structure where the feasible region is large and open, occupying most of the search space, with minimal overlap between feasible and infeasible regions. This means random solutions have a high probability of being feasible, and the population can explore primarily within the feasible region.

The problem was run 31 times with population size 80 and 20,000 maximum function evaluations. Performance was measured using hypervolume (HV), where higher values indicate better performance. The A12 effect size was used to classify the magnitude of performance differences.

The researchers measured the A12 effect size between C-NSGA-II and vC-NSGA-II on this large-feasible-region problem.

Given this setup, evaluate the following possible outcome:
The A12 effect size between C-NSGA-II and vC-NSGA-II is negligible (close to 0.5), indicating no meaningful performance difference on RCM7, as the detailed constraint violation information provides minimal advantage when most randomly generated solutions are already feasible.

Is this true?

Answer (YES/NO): YES